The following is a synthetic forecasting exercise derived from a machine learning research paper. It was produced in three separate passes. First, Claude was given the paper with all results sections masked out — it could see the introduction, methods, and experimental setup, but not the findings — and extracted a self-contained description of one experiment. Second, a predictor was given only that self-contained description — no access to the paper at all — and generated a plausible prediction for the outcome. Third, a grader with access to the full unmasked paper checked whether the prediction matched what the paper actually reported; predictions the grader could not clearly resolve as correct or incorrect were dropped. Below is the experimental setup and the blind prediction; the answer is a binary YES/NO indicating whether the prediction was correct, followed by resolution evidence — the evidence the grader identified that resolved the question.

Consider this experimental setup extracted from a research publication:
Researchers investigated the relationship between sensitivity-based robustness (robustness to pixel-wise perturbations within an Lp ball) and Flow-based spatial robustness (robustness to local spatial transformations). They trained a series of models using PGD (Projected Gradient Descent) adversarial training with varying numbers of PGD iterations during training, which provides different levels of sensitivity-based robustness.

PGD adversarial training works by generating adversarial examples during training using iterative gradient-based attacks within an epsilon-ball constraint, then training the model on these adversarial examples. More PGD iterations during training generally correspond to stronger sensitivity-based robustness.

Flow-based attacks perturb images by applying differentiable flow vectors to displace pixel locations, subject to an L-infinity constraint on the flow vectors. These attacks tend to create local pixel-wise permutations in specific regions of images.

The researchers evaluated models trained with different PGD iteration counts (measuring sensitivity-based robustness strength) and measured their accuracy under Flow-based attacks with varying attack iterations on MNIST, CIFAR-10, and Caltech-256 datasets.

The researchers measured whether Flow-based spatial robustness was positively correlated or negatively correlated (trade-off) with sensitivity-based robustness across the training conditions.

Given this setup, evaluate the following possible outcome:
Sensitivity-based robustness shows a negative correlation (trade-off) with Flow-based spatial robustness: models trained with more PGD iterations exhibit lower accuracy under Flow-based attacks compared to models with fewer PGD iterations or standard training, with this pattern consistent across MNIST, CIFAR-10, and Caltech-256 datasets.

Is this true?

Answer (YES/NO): NO